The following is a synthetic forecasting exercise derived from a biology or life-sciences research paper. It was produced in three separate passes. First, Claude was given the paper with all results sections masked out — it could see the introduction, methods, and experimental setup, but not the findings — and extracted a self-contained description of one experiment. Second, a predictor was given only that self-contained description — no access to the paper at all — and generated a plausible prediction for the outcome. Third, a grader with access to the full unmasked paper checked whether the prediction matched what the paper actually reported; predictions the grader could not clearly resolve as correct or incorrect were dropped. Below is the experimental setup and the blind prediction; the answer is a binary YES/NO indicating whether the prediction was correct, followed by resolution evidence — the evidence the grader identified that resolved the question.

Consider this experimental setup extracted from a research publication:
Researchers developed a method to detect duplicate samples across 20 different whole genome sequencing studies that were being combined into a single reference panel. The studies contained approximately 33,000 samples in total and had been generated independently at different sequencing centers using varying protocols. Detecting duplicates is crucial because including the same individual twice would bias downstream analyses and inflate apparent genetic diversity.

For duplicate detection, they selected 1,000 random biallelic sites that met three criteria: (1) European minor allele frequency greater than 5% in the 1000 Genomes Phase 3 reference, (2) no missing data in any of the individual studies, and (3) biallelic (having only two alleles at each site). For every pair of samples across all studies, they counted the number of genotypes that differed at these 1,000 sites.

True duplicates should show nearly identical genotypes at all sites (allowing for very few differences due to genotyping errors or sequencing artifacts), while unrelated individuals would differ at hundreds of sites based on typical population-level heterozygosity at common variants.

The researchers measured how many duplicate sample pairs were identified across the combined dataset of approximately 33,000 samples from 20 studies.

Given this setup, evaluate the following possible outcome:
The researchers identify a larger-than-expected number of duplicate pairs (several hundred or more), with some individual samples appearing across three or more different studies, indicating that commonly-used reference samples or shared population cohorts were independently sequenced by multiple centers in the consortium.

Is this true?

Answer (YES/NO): NO